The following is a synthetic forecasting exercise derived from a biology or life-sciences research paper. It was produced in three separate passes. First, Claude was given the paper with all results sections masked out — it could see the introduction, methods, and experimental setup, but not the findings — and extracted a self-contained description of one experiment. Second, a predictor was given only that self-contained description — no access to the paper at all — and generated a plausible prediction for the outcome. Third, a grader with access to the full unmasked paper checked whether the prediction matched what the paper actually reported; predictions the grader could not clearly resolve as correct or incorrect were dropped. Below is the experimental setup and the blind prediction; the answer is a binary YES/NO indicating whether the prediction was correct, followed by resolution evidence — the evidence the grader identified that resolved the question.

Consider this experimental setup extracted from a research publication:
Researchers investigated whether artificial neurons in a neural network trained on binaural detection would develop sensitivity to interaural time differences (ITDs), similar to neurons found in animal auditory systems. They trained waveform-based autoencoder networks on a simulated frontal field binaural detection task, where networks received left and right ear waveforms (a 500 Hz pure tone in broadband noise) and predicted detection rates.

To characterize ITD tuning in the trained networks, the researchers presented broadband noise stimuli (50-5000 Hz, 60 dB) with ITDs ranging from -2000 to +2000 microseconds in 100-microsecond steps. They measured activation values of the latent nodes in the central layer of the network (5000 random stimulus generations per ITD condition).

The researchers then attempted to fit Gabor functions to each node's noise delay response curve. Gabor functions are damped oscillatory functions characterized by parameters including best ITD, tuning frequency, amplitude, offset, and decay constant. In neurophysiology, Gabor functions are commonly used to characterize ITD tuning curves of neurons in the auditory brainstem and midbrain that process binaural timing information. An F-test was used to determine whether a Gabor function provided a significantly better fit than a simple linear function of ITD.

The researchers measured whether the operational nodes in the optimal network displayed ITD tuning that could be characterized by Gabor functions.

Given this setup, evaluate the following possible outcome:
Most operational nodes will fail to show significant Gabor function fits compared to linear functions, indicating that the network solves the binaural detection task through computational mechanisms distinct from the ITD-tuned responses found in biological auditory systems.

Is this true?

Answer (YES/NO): NO